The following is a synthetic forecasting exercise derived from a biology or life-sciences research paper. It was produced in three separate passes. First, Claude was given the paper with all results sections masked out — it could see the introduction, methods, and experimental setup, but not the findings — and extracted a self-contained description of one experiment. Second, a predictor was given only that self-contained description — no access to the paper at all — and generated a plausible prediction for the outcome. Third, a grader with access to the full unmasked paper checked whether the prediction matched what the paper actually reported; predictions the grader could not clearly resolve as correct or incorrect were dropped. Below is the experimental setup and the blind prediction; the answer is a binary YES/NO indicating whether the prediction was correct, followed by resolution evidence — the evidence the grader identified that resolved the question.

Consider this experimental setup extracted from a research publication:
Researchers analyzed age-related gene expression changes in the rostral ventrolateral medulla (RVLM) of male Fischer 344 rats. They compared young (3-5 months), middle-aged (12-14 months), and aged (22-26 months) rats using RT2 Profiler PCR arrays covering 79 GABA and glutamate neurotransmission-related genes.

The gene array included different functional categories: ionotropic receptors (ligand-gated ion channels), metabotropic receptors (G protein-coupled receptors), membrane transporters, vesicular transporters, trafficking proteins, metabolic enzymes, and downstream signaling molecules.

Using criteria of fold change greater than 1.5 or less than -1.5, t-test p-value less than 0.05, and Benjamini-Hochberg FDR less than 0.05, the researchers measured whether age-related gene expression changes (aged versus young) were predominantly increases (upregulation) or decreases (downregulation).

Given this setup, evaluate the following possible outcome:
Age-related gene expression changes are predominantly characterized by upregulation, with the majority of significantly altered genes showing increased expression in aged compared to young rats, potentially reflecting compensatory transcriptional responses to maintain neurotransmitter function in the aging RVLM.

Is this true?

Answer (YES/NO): NO